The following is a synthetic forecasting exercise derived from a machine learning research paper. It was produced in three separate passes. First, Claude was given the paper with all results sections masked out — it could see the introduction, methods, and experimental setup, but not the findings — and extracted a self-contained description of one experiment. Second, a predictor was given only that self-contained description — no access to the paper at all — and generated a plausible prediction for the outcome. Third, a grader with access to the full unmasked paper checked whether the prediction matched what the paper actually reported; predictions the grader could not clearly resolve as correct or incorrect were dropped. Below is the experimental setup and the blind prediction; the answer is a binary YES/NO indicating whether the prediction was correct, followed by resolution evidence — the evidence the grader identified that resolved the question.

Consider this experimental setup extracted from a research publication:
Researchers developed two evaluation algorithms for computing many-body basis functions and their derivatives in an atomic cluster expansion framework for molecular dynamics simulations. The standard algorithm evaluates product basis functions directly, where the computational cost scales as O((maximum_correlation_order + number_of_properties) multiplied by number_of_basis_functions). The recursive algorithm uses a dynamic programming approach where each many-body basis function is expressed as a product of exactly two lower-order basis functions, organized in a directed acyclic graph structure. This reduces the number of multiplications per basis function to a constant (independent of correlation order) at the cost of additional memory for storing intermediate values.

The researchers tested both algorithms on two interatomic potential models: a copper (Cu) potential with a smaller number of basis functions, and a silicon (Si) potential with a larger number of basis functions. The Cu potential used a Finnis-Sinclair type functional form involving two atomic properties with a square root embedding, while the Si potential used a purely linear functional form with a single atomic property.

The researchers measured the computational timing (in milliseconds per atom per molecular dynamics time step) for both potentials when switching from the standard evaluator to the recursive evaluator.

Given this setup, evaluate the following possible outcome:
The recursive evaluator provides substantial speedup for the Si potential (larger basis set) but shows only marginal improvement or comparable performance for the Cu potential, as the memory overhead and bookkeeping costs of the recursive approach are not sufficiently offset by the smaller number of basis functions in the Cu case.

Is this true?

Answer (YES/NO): NO